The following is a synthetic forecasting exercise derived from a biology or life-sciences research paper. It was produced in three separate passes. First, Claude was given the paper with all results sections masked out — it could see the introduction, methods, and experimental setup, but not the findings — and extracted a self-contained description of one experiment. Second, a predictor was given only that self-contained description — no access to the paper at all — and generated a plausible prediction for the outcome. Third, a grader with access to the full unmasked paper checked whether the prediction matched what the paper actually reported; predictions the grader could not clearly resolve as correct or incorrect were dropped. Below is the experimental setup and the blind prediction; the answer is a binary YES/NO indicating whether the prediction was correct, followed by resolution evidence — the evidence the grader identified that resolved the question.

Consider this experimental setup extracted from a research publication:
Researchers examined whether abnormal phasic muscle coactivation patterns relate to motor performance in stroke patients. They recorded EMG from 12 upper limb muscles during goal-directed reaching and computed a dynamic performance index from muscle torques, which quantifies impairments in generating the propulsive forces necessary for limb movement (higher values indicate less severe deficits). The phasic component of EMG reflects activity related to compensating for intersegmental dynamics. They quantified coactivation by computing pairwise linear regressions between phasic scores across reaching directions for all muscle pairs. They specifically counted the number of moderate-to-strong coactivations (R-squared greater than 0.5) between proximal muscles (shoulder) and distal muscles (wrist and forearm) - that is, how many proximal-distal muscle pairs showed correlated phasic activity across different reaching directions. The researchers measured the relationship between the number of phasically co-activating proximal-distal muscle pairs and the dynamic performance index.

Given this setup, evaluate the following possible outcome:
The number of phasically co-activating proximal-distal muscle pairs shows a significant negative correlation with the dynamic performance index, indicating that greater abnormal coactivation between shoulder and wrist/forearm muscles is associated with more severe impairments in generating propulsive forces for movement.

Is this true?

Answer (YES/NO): YES